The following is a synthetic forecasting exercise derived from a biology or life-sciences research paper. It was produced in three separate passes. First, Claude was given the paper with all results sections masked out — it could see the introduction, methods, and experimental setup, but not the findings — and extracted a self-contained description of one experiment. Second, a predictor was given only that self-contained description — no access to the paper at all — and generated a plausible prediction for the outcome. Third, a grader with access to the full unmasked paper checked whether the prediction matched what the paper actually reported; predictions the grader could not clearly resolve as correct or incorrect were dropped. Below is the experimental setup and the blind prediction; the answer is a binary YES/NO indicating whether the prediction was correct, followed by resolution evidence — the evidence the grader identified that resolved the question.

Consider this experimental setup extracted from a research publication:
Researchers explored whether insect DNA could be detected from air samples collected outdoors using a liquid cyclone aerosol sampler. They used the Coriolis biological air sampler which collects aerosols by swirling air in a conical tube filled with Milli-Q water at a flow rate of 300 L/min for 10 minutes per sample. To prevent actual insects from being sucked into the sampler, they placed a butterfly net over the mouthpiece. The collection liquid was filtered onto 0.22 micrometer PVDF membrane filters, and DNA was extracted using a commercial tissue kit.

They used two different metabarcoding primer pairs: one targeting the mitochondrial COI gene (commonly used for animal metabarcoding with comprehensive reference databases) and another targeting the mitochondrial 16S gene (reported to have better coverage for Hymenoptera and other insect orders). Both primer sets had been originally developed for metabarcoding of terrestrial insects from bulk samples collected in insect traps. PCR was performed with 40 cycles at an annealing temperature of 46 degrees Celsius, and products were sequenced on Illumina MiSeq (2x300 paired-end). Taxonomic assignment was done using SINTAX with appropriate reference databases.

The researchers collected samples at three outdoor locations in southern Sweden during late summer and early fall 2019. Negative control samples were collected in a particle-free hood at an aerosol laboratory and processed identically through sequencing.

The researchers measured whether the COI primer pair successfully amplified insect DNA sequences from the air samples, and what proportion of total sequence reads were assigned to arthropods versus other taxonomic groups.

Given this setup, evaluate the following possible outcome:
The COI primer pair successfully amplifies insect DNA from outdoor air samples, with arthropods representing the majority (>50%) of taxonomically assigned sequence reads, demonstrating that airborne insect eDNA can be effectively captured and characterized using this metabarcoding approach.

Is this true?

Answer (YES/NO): NO